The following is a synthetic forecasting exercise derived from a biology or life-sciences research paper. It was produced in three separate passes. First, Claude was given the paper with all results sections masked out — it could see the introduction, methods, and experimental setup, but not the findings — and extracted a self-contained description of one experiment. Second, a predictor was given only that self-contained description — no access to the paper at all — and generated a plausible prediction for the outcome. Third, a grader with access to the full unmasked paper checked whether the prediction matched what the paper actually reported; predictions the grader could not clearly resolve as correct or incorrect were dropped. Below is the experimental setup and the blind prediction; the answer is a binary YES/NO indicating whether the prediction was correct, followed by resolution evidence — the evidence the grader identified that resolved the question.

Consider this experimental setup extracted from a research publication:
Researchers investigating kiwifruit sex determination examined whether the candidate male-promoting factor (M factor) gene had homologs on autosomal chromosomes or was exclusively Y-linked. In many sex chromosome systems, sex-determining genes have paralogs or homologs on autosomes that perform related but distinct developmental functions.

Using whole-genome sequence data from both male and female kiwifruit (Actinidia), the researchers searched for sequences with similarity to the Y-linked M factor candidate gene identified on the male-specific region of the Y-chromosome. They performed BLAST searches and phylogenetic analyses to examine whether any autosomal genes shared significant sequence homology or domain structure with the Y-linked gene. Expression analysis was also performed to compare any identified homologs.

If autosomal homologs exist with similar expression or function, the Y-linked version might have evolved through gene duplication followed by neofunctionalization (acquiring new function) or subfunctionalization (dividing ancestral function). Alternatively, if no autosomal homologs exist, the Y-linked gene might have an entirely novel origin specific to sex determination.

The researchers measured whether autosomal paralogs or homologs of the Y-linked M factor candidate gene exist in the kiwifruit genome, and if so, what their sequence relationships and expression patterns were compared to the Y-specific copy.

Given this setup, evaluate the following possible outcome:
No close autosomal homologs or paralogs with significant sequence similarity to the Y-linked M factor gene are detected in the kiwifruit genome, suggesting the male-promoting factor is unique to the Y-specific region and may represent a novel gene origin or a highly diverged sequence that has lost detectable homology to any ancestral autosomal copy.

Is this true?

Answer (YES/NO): NO